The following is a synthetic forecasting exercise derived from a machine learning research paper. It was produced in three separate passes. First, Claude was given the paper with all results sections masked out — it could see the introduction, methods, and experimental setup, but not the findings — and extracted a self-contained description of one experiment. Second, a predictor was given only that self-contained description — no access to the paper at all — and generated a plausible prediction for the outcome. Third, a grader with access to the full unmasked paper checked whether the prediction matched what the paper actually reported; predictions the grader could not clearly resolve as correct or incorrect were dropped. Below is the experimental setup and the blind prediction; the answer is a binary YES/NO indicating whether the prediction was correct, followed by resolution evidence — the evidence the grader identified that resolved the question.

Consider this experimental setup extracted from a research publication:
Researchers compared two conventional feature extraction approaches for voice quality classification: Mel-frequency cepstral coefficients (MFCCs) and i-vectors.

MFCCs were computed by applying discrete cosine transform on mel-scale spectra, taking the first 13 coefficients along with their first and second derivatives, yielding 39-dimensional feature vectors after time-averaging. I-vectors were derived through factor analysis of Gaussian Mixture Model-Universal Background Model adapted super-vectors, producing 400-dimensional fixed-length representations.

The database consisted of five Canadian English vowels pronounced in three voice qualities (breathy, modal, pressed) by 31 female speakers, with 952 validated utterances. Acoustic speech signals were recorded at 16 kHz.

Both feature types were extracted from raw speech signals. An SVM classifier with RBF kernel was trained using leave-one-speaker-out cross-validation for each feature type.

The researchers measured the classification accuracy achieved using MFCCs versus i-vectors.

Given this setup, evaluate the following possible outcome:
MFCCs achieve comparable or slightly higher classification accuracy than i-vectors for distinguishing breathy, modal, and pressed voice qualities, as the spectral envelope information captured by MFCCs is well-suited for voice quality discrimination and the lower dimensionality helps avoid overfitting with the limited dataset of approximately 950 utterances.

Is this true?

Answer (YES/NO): NO